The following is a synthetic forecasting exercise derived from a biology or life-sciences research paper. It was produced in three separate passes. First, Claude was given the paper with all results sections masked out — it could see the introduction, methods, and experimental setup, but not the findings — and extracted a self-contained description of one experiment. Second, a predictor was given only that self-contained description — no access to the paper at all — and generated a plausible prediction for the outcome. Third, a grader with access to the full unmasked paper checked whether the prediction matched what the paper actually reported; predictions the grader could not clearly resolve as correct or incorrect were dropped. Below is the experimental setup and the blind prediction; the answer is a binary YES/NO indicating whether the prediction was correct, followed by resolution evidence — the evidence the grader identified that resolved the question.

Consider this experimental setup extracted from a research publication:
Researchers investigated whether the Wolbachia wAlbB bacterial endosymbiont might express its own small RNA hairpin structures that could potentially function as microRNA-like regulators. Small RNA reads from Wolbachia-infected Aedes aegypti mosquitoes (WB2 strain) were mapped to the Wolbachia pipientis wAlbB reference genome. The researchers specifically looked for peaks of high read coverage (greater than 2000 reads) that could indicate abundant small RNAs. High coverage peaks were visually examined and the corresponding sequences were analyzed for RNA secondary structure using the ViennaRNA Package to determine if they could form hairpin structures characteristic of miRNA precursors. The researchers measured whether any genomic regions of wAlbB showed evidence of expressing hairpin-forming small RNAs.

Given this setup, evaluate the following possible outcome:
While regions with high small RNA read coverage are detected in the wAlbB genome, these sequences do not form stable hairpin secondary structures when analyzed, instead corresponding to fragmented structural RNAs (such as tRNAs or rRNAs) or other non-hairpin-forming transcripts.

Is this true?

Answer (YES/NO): NO